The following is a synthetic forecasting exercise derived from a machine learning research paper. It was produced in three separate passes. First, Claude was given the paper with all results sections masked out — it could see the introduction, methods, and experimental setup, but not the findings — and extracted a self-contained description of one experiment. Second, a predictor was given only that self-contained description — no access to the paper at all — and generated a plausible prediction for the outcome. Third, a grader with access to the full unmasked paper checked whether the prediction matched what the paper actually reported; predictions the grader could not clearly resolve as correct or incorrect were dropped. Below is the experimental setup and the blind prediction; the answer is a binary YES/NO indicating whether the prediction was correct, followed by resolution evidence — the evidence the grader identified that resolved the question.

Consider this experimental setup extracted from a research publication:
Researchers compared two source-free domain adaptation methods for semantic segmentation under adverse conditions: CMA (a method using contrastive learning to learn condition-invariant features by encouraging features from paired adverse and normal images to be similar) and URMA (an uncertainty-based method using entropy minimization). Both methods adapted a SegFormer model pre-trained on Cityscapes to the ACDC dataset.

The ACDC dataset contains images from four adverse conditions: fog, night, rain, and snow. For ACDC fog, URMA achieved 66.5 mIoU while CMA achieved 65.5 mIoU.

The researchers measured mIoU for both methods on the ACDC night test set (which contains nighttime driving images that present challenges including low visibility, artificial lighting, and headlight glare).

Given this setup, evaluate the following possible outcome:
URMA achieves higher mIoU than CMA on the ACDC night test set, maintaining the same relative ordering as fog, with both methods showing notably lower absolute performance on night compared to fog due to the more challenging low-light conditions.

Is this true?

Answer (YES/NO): NO